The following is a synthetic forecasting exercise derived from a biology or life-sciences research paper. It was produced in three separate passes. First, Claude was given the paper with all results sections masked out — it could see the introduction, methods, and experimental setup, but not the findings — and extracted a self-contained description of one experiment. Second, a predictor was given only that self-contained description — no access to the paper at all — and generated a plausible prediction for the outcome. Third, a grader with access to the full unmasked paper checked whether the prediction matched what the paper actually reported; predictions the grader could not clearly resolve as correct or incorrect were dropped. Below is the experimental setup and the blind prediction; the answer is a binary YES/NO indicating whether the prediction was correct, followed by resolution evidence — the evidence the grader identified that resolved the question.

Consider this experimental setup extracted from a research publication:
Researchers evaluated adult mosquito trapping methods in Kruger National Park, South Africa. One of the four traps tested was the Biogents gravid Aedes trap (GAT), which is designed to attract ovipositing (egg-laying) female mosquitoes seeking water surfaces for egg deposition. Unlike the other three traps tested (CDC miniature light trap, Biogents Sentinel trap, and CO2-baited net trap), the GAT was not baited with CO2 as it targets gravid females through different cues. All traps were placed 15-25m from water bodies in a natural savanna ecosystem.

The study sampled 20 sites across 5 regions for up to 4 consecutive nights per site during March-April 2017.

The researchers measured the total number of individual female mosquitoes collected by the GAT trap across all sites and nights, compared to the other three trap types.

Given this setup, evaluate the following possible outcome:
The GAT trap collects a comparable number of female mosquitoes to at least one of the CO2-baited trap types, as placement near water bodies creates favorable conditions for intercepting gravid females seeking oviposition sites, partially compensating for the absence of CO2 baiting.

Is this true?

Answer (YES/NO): NO